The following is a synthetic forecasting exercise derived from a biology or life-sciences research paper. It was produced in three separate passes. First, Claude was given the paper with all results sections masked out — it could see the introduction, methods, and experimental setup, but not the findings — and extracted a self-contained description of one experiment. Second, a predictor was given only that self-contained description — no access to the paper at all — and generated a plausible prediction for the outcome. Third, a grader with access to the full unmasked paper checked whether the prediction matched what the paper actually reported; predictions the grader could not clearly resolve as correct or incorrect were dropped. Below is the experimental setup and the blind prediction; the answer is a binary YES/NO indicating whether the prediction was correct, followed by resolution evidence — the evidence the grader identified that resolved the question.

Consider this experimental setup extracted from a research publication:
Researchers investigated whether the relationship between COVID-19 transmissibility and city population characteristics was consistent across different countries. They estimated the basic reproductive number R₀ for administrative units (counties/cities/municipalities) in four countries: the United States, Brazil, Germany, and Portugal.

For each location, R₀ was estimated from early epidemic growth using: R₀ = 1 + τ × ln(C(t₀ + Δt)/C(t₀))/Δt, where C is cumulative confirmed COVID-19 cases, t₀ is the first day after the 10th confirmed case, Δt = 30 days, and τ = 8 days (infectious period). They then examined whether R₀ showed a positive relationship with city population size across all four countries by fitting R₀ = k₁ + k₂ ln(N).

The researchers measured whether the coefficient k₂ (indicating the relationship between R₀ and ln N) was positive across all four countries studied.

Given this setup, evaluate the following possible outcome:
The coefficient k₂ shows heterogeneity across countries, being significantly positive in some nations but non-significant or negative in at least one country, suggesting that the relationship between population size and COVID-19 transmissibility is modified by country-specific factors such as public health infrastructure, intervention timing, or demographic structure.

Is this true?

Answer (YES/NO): NO